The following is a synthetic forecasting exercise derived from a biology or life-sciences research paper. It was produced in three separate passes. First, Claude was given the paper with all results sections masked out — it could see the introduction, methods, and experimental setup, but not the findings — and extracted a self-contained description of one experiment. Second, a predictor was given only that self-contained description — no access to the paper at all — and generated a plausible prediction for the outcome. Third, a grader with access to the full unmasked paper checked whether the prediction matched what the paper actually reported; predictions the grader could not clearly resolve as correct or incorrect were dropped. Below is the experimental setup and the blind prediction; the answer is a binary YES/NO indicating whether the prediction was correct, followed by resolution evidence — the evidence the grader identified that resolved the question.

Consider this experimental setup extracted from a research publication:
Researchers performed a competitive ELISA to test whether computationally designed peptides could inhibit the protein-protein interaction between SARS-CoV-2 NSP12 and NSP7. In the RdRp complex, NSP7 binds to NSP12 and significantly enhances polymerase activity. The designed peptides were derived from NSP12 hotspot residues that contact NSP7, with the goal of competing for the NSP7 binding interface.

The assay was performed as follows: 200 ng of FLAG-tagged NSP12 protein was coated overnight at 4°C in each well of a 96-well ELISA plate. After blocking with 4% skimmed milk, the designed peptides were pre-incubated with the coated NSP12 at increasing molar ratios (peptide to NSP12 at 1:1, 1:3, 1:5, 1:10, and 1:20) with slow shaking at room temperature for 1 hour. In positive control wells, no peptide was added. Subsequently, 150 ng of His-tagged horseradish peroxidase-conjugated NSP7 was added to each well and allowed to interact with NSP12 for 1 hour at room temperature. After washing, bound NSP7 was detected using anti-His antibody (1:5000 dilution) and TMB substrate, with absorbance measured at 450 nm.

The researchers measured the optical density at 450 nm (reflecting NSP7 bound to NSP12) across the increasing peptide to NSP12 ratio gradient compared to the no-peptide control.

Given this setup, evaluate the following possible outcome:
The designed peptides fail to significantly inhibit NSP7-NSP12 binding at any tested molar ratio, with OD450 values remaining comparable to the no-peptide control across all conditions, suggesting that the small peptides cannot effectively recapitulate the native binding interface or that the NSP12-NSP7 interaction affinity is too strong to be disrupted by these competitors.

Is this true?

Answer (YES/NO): NO